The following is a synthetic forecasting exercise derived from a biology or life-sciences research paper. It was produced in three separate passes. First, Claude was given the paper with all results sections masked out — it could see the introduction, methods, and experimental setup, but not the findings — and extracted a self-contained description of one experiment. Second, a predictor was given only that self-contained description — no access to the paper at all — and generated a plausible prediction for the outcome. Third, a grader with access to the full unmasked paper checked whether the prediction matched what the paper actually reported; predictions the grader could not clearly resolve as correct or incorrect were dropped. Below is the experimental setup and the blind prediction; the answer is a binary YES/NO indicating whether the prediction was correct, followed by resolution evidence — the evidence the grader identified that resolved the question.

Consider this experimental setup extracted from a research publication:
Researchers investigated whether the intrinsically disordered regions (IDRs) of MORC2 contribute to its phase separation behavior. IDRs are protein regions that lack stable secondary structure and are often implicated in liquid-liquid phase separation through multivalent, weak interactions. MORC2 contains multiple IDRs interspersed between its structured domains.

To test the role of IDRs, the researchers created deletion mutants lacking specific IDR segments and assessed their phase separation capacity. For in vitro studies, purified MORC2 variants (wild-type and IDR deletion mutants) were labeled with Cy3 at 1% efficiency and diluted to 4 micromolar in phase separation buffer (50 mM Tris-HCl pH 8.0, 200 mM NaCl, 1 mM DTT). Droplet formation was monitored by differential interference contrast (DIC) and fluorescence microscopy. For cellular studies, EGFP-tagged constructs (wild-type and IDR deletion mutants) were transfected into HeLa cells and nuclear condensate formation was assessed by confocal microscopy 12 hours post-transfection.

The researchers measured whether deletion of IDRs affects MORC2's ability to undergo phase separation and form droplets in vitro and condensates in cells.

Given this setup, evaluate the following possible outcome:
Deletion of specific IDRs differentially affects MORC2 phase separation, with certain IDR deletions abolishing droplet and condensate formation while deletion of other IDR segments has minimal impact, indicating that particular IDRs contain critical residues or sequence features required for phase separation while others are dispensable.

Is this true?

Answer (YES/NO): YES